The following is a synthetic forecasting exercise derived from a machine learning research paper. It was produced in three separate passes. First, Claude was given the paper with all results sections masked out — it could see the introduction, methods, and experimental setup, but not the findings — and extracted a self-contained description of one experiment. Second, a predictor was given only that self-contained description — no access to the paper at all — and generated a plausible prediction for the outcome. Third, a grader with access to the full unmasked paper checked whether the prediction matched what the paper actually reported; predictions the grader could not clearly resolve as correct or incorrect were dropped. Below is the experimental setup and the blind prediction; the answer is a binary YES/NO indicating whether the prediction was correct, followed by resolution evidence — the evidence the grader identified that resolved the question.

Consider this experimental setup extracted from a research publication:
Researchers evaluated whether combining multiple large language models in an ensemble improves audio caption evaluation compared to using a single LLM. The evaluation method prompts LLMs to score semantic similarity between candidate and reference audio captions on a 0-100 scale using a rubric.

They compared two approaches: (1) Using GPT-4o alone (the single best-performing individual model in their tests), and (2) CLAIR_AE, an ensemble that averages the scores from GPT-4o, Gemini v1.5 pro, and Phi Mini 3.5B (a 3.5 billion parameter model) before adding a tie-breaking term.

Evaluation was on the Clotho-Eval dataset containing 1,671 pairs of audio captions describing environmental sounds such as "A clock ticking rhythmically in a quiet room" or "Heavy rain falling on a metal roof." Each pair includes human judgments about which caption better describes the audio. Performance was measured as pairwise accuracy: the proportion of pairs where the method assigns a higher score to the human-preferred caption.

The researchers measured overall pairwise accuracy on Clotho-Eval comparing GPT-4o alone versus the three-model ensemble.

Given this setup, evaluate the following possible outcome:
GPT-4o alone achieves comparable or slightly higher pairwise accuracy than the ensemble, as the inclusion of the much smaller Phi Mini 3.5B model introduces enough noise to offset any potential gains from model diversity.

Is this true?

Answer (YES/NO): YES